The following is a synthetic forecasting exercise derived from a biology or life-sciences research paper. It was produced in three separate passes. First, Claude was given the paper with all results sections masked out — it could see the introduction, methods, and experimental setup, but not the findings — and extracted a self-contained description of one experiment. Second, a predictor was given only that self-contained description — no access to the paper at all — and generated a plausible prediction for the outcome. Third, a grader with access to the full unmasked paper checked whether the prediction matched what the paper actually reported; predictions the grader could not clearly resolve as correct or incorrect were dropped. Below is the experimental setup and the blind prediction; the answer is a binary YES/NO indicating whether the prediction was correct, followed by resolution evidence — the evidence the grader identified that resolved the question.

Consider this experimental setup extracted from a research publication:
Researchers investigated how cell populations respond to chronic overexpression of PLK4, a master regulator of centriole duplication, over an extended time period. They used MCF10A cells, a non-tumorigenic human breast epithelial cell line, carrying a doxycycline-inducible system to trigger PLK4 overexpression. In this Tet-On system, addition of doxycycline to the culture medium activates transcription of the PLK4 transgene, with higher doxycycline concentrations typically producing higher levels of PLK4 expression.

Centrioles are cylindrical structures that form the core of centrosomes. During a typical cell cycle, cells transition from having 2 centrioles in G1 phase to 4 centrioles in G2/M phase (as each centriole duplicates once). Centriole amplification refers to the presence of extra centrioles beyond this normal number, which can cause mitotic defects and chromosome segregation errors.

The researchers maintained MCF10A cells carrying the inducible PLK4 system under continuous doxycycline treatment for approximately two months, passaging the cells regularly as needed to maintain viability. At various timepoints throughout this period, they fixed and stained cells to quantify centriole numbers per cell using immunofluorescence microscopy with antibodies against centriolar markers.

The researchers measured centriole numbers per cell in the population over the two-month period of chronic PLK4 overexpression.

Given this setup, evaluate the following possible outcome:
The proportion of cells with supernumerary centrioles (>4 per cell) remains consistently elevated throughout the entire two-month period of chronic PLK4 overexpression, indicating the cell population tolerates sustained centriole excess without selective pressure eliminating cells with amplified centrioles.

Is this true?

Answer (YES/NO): NO